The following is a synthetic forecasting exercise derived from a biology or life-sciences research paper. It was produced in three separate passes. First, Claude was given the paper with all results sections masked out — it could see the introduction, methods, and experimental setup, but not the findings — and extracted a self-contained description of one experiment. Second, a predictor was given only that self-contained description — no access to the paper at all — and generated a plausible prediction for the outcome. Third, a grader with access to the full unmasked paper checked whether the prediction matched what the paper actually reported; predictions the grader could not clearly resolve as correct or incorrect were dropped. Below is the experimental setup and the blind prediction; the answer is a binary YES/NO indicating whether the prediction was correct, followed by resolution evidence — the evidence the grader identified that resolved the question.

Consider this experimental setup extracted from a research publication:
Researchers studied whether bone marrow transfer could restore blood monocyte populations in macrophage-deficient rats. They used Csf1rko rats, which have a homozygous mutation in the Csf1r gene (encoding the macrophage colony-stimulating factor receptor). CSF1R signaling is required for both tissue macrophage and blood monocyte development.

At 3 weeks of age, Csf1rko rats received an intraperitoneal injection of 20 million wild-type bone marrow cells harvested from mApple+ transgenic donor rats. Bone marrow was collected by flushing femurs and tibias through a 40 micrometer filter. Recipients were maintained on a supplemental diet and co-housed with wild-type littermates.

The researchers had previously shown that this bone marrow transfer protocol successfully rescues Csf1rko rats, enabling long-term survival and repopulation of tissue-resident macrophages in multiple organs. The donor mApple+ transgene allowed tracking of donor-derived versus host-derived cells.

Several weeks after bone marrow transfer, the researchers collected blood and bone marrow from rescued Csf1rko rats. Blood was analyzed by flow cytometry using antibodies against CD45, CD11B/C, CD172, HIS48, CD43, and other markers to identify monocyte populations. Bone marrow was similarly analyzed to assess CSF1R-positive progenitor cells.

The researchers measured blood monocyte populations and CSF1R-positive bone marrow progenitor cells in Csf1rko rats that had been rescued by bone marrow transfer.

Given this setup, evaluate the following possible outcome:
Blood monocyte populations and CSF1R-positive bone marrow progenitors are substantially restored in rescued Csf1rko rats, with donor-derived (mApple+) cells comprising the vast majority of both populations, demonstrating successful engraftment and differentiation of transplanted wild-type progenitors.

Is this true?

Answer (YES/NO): NO